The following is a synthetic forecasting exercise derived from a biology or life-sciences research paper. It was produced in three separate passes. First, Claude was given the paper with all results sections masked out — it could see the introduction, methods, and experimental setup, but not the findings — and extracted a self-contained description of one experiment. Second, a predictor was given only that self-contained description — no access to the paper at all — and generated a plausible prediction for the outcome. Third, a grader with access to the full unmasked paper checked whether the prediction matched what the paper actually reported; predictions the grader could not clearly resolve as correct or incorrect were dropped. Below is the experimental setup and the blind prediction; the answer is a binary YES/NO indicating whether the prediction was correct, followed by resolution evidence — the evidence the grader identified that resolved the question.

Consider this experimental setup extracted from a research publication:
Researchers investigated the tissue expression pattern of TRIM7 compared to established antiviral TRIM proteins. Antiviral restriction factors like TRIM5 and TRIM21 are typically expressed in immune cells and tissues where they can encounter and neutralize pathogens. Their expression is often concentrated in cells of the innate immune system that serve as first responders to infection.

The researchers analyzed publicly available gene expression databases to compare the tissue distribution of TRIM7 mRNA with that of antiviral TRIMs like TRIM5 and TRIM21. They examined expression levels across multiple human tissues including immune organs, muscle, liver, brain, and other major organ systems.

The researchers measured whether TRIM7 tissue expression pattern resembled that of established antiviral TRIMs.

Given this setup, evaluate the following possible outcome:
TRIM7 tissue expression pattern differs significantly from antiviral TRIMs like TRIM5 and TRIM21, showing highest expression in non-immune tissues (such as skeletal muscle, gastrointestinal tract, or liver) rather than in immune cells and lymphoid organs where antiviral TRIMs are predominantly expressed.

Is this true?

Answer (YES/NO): YES